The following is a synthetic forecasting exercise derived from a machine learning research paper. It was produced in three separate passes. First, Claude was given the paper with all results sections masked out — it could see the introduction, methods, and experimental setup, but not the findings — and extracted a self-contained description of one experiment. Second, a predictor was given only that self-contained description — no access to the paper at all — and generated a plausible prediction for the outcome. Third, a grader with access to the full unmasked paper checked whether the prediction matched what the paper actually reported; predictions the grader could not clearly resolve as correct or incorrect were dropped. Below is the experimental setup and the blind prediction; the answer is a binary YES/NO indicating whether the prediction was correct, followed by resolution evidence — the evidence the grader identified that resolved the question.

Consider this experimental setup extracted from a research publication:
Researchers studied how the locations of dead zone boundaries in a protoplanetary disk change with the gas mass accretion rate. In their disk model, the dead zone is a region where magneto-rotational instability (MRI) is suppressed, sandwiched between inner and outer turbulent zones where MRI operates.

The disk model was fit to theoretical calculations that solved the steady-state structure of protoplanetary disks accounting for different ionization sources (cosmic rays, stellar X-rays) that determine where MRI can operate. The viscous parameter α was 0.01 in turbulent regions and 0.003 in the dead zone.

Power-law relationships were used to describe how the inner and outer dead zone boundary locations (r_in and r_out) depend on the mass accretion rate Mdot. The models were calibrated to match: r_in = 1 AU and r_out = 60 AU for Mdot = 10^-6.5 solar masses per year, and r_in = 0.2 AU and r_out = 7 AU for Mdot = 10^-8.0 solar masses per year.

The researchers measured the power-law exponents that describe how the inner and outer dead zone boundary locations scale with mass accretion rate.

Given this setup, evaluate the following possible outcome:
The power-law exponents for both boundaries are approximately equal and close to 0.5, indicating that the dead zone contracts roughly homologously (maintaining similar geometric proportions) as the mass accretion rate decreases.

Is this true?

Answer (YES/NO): NO